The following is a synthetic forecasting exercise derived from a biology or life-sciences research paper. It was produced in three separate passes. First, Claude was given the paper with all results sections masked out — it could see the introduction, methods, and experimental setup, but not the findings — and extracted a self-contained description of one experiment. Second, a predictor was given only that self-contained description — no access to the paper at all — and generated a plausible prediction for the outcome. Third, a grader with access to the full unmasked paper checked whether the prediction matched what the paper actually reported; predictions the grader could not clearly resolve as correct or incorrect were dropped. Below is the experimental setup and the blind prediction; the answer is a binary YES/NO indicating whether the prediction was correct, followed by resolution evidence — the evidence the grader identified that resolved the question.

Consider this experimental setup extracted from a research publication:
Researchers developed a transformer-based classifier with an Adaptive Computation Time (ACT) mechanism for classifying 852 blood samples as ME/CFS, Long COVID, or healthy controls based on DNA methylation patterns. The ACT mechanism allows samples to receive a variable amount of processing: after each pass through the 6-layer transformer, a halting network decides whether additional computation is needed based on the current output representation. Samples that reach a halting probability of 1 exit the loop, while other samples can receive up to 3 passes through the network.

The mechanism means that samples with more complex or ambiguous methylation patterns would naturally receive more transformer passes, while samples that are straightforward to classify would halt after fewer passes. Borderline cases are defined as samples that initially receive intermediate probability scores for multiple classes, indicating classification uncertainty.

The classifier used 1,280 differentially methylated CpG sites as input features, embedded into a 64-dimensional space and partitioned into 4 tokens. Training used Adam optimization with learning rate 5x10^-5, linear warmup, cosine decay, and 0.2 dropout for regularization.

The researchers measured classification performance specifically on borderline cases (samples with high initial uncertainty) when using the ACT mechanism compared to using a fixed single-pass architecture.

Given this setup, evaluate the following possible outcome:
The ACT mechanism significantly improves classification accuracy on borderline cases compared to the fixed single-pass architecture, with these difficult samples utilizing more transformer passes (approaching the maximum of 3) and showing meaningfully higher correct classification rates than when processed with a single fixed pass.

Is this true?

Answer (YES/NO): NO